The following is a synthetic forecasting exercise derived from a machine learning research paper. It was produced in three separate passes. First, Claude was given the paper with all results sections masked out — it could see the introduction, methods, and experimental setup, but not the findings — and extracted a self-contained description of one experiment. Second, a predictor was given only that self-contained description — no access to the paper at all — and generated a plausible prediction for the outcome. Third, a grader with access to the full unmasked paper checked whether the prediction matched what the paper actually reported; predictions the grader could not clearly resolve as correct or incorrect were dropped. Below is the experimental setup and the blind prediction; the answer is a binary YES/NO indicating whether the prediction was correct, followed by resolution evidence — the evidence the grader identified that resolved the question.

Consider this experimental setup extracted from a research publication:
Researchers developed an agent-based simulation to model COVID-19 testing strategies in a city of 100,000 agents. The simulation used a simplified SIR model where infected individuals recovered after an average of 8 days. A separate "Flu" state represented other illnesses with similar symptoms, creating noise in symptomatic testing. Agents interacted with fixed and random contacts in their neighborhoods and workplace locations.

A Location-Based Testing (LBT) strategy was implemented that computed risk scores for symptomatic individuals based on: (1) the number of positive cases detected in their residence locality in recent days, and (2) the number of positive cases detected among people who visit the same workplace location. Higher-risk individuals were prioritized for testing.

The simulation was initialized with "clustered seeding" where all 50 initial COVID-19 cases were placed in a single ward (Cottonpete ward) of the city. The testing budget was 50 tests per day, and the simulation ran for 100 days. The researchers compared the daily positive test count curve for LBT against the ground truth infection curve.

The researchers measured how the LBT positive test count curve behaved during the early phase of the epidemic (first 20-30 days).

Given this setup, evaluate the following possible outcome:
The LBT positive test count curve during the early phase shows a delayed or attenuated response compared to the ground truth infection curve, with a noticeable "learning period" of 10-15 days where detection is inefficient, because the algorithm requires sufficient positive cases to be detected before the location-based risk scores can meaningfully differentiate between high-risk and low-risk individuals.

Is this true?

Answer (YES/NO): NO